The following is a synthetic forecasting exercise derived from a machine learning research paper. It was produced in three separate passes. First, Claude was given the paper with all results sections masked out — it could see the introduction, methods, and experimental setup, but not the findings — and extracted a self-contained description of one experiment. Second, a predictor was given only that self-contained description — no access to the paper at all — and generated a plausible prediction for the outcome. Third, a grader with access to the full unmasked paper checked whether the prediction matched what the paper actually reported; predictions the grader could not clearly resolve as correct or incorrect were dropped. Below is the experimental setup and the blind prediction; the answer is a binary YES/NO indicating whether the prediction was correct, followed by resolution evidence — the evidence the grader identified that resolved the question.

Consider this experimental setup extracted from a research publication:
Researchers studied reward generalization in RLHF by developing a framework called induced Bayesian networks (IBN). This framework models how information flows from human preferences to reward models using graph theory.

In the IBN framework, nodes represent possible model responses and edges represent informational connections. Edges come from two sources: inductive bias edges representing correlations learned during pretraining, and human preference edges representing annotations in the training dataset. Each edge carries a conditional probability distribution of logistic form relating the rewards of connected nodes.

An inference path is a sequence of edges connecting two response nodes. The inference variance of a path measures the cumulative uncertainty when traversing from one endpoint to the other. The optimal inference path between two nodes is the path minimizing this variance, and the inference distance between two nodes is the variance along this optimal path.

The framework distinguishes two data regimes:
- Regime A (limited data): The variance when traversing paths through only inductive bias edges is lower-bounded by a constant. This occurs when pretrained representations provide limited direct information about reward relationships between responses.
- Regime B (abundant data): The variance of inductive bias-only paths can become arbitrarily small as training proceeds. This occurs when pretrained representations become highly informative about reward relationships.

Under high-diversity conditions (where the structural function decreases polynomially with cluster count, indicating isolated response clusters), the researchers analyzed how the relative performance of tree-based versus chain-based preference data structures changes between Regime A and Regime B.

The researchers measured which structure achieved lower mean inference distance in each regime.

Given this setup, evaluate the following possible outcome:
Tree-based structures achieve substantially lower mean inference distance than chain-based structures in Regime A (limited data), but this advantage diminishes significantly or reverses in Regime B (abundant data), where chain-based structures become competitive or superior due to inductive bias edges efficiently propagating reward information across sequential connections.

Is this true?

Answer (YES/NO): YES